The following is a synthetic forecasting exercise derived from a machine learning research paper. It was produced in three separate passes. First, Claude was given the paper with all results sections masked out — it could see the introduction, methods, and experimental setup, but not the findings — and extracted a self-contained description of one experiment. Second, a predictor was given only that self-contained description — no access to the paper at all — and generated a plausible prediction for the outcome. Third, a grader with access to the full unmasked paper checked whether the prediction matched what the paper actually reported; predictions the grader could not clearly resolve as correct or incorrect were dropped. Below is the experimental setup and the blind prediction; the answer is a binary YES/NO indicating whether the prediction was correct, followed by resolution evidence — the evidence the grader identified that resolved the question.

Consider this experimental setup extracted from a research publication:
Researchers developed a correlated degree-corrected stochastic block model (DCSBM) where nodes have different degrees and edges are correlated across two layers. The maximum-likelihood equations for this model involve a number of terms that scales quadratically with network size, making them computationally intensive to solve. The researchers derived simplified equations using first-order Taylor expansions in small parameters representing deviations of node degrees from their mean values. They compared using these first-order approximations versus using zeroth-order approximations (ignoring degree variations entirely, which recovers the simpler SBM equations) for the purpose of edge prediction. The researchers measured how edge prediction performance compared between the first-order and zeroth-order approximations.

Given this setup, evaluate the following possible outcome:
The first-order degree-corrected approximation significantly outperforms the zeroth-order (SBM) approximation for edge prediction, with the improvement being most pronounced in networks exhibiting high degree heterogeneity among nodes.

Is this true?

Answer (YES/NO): NO